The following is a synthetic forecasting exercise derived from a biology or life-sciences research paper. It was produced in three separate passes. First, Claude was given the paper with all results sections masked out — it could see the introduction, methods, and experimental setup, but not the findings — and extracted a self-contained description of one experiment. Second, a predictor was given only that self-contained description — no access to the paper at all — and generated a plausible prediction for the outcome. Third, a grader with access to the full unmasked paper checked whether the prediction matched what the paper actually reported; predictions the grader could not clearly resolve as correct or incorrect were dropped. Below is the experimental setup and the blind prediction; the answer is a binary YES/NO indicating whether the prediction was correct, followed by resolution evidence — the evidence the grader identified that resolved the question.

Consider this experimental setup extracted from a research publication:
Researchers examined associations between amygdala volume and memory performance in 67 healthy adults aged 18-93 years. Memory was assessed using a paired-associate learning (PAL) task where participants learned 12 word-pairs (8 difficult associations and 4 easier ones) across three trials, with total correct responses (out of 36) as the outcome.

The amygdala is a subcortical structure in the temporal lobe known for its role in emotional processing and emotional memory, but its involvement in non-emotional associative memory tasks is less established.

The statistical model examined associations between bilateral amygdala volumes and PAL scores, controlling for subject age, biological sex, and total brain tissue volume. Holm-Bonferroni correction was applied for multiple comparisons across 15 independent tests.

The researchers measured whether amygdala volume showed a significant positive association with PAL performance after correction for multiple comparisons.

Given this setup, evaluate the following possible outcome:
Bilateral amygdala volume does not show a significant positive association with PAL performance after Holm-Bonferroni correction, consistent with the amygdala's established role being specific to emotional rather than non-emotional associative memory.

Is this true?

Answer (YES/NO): NO